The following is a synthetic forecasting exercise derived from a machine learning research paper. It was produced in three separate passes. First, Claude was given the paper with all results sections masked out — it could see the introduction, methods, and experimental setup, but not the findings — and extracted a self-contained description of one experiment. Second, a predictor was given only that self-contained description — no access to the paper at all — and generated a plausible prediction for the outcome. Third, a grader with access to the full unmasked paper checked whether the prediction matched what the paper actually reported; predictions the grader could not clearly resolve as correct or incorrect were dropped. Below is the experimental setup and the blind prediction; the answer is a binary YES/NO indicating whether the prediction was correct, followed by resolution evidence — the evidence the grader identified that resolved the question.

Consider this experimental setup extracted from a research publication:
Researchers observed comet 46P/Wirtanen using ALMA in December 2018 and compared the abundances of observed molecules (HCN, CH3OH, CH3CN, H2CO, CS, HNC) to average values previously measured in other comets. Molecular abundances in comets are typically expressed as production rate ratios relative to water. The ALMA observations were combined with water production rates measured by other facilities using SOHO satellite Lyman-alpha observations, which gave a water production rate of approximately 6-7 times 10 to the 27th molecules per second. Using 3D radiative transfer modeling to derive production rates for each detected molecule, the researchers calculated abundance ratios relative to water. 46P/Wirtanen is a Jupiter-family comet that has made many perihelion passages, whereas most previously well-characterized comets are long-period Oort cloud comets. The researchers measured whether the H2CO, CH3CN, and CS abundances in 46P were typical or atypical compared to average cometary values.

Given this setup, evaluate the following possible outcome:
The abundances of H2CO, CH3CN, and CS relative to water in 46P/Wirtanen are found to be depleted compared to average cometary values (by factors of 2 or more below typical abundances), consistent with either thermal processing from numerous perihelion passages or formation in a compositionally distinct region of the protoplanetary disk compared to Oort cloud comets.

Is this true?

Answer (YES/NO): NO